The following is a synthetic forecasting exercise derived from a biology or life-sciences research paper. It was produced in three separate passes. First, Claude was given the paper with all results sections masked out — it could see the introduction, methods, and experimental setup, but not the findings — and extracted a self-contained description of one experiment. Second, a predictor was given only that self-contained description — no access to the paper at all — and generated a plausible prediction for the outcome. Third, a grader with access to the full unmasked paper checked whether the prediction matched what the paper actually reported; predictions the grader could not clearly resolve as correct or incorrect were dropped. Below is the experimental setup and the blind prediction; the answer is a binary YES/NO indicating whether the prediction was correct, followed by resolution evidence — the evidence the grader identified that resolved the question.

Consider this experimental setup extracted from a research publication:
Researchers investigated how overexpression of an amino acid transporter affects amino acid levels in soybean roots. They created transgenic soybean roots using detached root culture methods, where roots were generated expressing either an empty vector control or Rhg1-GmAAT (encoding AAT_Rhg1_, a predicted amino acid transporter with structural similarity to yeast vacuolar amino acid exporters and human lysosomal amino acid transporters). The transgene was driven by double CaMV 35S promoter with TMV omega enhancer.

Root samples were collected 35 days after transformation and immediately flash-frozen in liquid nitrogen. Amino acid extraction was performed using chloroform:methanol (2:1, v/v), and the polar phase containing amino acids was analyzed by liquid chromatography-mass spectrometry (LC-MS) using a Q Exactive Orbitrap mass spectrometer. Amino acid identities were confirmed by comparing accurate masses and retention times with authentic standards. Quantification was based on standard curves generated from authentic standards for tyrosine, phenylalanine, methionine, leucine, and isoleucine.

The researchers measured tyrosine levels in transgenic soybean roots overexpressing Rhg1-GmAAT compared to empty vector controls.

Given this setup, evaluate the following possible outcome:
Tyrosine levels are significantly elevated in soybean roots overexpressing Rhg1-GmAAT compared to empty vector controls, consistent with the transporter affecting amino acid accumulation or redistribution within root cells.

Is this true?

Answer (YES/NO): NO